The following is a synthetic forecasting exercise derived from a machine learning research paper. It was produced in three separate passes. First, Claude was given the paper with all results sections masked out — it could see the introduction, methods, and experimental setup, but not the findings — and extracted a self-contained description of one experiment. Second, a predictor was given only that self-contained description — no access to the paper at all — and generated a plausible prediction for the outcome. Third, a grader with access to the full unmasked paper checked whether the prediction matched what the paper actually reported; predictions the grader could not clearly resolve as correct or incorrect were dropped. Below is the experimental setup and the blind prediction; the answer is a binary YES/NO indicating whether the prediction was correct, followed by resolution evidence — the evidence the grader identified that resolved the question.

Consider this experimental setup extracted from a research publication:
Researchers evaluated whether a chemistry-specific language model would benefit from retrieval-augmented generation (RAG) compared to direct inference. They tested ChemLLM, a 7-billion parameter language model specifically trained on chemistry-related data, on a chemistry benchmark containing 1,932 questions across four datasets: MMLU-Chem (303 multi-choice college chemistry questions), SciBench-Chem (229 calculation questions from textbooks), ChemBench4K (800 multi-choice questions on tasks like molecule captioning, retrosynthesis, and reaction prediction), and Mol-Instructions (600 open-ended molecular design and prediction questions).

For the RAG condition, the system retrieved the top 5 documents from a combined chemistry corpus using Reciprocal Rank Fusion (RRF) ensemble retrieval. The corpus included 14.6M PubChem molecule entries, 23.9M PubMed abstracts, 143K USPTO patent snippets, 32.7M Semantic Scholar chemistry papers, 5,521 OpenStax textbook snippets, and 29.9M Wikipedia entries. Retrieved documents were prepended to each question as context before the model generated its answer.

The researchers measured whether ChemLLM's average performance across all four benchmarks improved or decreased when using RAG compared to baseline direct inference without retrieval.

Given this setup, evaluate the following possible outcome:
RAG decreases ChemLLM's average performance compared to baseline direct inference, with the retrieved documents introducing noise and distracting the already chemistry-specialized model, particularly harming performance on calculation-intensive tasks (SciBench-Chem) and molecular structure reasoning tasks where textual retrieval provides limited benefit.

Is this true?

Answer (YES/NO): YES